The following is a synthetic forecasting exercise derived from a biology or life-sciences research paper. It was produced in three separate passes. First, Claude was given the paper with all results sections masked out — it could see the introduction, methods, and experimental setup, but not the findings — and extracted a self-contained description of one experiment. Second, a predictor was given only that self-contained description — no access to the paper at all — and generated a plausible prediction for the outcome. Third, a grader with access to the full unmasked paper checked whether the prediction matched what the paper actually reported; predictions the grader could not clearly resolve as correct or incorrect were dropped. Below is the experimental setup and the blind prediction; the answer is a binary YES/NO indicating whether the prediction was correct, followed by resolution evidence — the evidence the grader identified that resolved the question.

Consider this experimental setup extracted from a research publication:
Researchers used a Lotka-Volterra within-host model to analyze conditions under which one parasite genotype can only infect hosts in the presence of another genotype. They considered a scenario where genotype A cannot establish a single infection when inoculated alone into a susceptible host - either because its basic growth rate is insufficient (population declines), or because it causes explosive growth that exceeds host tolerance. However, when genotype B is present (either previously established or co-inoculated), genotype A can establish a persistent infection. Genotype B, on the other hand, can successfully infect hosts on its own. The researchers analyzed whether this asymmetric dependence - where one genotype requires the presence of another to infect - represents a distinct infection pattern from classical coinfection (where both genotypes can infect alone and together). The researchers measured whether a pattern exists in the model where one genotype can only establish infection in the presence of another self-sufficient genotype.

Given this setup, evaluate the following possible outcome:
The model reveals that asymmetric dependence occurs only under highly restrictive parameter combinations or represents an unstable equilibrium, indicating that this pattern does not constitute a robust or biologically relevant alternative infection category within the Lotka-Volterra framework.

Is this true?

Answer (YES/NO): NO